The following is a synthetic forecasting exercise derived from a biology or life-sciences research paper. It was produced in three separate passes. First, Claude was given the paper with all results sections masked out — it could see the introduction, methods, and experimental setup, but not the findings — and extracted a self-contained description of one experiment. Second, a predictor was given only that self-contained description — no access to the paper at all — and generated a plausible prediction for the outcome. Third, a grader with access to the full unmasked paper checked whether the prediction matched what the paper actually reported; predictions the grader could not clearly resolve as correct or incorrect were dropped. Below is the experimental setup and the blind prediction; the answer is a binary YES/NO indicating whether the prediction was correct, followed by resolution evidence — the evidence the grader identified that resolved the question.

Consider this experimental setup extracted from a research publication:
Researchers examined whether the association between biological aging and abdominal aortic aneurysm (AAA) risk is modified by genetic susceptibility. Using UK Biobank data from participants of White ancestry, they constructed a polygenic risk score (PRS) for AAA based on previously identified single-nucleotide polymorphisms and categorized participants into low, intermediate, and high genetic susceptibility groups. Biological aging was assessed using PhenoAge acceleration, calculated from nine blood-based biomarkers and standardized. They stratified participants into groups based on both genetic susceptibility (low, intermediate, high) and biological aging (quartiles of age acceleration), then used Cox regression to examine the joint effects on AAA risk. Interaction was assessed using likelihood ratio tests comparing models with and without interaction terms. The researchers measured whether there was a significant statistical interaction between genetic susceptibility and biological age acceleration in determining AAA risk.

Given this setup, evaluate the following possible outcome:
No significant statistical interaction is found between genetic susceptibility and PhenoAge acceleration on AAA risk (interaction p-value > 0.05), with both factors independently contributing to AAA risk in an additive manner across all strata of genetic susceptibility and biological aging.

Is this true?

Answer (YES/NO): YES